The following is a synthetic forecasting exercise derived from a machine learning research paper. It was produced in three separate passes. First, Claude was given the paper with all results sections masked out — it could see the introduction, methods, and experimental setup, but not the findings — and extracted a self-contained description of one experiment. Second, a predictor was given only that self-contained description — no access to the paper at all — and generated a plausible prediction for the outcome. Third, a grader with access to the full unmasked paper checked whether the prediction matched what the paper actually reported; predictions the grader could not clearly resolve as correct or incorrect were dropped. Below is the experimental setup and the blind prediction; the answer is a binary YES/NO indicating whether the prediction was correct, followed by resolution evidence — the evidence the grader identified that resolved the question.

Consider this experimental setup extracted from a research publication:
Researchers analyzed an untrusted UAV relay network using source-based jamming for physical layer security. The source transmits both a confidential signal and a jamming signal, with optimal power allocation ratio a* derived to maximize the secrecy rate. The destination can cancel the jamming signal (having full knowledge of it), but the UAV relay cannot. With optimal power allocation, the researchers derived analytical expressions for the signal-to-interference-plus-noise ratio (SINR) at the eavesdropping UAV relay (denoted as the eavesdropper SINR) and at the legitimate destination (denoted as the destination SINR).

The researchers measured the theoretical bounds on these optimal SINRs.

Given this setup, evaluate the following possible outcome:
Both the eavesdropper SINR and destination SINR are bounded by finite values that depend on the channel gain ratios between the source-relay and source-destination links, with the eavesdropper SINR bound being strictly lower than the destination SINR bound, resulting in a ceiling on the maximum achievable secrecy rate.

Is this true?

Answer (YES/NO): NO